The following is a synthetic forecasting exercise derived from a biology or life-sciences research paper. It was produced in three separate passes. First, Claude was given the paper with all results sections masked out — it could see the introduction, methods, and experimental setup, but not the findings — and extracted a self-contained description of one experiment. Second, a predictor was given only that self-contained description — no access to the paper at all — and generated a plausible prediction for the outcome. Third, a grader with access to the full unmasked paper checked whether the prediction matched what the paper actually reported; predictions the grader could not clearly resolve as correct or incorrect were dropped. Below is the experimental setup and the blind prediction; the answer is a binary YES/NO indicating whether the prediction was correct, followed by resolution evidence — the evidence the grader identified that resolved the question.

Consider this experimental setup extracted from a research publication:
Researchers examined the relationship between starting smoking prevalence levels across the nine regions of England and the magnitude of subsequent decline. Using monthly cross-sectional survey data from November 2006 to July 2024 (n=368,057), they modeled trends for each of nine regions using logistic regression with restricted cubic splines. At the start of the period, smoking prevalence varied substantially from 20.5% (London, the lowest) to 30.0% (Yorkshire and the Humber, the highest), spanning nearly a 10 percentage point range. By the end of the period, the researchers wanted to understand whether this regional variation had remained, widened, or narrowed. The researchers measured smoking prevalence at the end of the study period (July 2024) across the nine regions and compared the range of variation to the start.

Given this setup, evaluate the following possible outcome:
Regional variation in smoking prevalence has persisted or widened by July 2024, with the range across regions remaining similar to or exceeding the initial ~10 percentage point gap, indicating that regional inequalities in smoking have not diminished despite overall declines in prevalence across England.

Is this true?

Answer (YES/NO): NO